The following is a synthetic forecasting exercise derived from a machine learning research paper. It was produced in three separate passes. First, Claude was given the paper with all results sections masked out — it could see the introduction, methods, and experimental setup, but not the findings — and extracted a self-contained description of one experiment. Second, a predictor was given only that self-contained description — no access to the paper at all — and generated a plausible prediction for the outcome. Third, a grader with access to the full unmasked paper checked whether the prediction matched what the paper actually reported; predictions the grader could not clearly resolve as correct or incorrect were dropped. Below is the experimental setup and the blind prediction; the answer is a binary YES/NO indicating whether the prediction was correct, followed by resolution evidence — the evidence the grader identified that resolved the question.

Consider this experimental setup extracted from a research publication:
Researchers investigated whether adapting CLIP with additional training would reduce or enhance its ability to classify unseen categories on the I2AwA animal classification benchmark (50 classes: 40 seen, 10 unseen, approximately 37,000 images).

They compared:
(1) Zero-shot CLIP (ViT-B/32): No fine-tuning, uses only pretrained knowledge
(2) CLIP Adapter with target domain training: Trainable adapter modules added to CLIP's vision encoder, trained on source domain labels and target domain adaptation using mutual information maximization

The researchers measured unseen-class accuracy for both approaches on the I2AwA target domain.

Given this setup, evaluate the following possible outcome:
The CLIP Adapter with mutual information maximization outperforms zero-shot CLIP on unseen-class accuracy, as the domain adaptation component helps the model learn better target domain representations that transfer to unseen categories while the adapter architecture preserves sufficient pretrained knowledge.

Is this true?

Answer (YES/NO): NO